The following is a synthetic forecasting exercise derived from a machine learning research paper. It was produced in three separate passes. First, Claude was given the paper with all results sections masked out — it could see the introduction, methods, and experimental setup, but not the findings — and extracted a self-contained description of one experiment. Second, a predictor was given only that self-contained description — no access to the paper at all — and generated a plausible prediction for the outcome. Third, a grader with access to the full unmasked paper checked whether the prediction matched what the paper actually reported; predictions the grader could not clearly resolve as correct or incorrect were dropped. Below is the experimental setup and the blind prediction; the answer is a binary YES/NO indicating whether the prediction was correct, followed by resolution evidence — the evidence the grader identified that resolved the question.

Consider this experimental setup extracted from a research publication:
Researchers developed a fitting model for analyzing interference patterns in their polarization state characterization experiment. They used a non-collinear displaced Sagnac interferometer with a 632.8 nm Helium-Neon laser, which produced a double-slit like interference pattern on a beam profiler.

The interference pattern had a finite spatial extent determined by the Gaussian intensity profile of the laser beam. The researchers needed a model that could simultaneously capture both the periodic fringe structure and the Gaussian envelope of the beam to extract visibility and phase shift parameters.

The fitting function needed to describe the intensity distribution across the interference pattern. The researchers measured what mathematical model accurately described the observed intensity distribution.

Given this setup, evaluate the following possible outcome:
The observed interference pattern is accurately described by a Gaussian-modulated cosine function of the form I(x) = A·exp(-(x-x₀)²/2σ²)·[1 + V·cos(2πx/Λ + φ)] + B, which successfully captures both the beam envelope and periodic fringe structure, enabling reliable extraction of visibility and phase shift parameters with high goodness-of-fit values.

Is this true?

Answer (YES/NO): YES